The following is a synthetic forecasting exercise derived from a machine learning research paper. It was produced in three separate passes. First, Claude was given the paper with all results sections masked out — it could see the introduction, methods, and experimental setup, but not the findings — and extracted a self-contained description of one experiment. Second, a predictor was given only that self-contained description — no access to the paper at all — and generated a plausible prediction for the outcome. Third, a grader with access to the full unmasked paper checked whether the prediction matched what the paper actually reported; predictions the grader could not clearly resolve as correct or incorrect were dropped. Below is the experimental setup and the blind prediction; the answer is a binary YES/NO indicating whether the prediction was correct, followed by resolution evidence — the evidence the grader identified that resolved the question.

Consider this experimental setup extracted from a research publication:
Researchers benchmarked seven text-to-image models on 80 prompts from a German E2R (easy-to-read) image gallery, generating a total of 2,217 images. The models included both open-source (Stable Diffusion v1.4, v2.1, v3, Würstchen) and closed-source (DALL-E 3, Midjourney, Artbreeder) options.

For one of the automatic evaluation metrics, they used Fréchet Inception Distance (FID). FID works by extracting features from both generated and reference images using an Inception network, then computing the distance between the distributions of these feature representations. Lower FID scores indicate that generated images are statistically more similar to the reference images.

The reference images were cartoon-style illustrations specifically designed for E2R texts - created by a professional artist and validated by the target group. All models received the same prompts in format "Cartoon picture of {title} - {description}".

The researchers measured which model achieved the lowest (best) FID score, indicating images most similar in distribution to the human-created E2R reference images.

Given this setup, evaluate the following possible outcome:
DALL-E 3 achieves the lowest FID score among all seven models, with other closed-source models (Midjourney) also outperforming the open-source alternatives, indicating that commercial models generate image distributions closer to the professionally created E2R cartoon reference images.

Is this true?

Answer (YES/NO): NO